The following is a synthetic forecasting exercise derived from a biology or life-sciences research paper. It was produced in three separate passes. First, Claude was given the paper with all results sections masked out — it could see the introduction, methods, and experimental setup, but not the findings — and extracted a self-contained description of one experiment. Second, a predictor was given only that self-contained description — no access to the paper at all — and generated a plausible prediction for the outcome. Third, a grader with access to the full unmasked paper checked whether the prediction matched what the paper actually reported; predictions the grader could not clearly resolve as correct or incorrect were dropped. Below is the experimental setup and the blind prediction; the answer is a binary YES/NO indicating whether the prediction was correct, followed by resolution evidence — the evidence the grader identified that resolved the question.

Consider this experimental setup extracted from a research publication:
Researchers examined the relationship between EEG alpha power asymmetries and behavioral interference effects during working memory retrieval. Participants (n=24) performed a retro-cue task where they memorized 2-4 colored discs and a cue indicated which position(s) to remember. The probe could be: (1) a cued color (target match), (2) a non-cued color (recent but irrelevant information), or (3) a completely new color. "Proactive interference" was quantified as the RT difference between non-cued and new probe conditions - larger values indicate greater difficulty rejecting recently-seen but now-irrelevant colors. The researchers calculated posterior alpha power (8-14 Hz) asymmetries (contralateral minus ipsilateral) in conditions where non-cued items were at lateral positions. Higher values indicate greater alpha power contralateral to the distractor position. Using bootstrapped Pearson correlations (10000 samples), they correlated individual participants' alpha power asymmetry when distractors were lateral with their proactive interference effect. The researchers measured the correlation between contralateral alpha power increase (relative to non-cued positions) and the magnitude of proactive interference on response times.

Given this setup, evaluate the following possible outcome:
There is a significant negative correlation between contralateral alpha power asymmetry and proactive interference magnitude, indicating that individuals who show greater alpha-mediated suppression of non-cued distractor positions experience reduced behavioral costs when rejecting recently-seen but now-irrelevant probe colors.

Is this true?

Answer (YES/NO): YES